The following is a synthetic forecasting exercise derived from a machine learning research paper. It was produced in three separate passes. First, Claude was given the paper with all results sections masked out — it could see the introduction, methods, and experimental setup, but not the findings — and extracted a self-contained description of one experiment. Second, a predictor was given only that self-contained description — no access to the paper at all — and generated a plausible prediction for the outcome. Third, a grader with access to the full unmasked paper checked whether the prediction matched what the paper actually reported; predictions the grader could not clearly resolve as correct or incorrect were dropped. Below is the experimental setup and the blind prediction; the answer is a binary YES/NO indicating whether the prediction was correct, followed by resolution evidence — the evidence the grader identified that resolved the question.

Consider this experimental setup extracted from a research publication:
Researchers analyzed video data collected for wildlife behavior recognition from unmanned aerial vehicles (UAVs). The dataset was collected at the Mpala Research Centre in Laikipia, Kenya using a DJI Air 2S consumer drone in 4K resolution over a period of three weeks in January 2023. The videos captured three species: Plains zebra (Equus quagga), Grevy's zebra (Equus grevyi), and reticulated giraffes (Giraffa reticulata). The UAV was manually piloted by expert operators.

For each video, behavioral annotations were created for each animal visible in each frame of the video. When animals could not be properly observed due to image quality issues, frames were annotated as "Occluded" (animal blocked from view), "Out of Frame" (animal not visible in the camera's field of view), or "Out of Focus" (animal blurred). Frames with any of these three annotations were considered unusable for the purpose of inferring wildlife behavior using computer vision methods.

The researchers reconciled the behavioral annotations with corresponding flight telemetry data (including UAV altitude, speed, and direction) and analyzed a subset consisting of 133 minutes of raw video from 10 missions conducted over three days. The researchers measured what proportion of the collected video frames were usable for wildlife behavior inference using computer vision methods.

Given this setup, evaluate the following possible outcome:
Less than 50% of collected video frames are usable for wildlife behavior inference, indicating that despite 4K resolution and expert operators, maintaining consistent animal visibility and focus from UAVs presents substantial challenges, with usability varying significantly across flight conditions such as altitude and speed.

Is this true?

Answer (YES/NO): NO